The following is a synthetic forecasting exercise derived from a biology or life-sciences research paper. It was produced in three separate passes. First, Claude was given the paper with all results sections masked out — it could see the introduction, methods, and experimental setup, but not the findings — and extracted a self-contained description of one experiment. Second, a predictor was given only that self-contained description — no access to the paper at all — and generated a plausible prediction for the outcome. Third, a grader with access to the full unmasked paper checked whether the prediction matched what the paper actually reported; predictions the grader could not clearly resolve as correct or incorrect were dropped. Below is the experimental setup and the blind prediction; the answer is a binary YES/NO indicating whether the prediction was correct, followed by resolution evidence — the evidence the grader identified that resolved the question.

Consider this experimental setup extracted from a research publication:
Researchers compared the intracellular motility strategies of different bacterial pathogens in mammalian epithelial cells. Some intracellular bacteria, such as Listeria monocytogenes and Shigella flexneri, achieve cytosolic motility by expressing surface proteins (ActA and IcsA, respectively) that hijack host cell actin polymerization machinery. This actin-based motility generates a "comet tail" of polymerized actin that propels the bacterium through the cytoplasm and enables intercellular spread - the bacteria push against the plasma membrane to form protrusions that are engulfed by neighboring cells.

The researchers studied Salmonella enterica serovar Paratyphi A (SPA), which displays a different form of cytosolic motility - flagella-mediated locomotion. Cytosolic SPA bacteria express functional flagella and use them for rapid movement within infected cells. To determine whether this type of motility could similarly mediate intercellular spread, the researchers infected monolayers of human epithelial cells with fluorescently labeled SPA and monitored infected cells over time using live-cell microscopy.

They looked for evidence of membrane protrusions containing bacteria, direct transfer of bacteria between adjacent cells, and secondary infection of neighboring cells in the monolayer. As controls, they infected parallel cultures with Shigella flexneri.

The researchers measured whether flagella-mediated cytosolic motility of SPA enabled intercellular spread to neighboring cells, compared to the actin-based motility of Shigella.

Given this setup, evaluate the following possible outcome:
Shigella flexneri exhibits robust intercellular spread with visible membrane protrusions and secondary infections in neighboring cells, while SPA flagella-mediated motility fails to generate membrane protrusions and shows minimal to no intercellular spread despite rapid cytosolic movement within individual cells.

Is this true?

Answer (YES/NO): YES